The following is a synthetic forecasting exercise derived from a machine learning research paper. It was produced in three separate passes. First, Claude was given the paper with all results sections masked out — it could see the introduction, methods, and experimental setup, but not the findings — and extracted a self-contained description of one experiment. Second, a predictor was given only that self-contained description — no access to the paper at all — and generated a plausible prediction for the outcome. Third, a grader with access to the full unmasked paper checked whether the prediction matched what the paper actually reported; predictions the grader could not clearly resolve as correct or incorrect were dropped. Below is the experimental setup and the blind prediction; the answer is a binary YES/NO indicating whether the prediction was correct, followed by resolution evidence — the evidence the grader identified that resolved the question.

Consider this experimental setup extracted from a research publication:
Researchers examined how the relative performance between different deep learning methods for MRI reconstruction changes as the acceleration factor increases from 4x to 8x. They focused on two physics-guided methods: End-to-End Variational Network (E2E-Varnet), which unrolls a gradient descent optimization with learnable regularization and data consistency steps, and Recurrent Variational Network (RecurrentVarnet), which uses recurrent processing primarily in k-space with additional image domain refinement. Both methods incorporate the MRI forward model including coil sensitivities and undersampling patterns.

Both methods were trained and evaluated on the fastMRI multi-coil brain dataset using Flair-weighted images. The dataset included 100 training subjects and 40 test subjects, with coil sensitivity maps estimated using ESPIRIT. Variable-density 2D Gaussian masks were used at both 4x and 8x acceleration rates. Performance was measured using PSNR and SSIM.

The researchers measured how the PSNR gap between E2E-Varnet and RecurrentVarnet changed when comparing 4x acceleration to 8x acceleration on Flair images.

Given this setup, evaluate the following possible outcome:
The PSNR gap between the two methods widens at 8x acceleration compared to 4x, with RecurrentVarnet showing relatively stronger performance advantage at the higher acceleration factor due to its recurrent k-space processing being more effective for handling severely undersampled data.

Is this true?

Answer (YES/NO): YES